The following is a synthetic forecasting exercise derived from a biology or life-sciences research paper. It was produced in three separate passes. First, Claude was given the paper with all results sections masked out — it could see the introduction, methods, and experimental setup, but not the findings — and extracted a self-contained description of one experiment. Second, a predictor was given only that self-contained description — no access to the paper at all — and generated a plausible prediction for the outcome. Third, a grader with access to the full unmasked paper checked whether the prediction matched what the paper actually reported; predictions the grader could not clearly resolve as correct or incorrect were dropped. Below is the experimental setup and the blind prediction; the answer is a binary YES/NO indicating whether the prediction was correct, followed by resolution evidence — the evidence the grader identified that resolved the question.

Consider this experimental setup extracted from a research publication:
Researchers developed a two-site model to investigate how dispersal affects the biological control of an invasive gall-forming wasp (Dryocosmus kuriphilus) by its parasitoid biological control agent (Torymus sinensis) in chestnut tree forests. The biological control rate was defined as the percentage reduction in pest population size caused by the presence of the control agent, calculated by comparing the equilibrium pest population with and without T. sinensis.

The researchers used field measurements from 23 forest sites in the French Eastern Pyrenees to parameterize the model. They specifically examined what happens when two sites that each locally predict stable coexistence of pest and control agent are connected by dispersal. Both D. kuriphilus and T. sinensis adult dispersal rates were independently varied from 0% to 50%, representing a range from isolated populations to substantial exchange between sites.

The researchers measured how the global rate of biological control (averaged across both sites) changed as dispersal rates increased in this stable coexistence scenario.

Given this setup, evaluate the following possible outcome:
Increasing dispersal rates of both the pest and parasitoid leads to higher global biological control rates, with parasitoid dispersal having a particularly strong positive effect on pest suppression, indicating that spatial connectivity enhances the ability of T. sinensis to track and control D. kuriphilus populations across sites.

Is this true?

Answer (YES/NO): NO